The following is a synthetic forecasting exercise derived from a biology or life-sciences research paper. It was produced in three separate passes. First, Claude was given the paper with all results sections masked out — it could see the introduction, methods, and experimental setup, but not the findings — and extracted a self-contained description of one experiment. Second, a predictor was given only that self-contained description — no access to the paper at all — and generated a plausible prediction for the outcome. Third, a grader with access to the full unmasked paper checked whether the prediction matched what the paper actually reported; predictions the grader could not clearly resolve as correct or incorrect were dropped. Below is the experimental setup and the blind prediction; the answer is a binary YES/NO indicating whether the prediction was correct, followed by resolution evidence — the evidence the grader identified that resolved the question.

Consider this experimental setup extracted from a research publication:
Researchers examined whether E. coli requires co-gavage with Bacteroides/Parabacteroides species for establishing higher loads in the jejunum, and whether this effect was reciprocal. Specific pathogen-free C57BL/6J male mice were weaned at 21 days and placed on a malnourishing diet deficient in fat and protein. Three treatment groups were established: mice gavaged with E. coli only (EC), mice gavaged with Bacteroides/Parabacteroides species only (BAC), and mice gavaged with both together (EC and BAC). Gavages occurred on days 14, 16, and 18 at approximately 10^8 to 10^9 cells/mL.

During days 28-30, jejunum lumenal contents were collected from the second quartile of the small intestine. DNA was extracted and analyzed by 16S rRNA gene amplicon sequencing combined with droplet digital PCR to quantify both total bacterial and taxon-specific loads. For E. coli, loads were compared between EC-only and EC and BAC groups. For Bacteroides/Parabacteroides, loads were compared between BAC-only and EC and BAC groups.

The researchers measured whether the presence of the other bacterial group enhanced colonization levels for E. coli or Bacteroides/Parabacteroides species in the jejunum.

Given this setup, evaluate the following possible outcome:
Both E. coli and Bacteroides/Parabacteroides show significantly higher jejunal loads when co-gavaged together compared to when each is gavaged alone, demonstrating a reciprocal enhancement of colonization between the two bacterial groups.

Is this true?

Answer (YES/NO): NO